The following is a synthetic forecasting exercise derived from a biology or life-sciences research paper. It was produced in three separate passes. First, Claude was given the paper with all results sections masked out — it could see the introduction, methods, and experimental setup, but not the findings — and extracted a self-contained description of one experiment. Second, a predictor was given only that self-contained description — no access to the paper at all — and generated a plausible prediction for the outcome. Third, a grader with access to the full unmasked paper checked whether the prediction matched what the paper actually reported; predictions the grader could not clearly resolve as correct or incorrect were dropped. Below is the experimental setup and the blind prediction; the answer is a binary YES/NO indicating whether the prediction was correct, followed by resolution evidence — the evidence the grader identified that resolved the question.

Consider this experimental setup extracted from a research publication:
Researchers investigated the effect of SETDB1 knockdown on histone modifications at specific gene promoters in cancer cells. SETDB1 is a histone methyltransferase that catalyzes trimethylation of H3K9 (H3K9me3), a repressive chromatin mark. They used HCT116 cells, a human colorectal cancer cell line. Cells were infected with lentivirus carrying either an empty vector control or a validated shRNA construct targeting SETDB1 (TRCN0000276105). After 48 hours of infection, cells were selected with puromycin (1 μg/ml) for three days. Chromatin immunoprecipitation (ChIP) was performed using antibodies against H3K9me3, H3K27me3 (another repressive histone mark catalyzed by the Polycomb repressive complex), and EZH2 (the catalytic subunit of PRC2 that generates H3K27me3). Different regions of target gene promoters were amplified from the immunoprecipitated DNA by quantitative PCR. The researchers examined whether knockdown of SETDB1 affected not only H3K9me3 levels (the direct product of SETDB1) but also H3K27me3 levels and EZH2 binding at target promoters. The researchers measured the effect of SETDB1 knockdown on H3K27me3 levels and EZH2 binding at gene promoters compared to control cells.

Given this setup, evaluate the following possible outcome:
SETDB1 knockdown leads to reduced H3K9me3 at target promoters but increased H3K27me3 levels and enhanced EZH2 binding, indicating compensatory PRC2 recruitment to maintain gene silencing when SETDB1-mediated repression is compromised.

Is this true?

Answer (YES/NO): NO